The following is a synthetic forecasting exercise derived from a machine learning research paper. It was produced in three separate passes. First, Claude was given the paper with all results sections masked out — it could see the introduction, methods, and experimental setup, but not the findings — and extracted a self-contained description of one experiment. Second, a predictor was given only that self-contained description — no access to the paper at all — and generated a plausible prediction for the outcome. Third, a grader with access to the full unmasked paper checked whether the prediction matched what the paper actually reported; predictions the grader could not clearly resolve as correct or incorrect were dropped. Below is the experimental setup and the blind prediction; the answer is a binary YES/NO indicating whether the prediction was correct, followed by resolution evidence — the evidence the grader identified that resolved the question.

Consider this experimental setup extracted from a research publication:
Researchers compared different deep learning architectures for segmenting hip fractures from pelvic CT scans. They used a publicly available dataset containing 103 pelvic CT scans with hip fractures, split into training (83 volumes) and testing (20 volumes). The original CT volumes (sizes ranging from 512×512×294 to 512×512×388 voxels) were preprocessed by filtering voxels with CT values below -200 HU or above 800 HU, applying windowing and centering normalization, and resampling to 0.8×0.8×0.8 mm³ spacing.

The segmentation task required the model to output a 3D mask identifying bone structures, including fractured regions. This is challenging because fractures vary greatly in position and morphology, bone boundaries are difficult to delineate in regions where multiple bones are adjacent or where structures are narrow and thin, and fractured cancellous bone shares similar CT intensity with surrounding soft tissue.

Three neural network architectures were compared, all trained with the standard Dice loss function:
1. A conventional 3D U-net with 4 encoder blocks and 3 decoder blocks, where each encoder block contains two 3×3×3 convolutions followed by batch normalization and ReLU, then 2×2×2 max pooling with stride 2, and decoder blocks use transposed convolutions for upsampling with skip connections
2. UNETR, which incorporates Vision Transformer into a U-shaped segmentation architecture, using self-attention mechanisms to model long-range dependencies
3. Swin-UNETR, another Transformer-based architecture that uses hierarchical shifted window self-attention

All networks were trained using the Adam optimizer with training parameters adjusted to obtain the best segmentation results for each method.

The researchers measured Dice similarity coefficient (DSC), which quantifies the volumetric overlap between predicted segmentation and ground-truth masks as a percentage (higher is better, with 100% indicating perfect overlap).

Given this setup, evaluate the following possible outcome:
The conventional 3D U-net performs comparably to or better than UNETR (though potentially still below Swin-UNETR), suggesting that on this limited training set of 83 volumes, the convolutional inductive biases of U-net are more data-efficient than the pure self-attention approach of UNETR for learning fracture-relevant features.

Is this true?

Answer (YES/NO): YES